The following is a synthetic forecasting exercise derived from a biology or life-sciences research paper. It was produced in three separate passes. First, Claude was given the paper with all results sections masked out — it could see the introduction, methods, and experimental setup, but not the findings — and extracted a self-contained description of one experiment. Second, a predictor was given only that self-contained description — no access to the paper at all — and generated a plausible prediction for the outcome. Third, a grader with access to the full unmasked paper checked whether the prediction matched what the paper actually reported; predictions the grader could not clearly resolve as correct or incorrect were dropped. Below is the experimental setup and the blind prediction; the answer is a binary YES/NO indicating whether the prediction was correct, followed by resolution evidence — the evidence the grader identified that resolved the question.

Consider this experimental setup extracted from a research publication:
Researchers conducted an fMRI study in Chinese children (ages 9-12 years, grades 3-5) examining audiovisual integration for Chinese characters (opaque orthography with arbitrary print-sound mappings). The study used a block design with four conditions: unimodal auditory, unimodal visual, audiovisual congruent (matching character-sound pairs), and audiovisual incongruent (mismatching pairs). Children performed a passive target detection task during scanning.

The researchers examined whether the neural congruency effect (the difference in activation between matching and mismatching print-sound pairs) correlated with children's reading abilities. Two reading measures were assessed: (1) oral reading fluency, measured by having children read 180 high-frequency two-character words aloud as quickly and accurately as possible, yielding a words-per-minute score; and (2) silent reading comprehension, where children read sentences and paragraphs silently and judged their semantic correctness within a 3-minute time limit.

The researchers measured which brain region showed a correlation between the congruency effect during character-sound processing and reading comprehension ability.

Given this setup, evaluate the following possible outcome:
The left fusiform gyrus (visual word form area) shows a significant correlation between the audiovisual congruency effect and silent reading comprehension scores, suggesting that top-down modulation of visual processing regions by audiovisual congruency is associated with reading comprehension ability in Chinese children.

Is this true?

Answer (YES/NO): NO